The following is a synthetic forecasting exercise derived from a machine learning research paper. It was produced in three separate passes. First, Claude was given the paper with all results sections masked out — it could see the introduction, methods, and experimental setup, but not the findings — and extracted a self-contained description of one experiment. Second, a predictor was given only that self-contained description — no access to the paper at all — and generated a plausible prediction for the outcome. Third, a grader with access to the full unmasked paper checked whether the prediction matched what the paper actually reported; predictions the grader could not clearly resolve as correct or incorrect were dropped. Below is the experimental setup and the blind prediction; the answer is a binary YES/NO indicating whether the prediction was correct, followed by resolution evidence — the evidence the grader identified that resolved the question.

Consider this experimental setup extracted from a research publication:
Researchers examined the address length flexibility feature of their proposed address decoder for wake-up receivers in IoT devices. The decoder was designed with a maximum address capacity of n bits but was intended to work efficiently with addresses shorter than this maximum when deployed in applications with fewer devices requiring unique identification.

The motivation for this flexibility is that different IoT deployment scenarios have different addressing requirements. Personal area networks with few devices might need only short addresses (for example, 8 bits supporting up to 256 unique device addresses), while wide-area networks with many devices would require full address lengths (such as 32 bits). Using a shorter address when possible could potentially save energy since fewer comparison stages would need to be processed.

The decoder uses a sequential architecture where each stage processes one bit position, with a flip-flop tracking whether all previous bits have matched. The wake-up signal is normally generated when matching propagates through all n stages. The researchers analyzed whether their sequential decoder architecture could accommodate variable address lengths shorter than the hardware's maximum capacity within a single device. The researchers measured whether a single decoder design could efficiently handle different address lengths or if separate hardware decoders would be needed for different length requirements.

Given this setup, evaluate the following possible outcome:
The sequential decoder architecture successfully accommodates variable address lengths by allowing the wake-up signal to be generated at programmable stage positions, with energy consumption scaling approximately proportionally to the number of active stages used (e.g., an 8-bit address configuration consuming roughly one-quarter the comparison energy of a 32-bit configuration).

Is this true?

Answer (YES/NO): NO